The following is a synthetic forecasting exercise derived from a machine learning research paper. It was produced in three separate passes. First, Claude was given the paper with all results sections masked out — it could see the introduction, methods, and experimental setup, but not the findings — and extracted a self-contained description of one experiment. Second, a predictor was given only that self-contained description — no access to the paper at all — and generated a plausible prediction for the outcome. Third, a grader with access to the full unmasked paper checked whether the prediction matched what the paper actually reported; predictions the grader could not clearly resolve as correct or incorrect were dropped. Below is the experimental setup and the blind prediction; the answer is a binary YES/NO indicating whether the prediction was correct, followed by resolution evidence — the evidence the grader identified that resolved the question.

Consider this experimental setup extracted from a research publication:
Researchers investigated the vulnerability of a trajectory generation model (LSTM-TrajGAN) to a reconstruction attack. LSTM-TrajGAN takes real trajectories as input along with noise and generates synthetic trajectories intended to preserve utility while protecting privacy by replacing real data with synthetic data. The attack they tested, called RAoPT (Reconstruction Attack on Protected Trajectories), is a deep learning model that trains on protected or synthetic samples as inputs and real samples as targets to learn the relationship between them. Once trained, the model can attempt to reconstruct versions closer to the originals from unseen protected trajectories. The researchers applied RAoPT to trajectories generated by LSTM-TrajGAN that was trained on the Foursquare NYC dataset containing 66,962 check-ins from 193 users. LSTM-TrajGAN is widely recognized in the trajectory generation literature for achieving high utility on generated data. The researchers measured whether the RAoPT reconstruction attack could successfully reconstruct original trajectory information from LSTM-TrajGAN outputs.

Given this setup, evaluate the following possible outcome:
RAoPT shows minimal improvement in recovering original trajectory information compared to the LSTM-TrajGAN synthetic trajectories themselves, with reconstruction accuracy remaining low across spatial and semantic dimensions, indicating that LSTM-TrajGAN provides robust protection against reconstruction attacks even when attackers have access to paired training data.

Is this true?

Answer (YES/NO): NO